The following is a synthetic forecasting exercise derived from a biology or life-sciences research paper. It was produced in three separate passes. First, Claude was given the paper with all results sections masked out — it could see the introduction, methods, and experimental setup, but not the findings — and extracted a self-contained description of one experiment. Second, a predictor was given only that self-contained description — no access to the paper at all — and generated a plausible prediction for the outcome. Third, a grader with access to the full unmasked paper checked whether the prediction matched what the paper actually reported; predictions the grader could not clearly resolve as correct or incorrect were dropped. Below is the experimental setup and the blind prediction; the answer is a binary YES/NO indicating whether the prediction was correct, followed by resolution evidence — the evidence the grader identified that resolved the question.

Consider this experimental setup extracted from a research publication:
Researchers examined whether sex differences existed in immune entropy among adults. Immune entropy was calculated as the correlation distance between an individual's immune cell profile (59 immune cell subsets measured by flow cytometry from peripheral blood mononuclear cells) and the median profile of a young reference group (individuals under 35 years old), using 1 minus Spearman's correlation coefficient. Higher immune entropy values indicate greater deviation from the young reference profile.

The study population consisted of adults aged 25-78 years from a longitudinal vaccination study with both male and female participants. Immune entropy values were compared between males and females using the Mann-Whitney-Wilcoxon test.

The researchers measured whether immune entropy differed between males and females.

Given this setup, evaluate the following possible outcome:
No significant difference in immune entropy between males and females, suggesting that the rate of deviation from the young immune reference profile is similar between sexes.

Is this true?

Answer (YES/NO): NO